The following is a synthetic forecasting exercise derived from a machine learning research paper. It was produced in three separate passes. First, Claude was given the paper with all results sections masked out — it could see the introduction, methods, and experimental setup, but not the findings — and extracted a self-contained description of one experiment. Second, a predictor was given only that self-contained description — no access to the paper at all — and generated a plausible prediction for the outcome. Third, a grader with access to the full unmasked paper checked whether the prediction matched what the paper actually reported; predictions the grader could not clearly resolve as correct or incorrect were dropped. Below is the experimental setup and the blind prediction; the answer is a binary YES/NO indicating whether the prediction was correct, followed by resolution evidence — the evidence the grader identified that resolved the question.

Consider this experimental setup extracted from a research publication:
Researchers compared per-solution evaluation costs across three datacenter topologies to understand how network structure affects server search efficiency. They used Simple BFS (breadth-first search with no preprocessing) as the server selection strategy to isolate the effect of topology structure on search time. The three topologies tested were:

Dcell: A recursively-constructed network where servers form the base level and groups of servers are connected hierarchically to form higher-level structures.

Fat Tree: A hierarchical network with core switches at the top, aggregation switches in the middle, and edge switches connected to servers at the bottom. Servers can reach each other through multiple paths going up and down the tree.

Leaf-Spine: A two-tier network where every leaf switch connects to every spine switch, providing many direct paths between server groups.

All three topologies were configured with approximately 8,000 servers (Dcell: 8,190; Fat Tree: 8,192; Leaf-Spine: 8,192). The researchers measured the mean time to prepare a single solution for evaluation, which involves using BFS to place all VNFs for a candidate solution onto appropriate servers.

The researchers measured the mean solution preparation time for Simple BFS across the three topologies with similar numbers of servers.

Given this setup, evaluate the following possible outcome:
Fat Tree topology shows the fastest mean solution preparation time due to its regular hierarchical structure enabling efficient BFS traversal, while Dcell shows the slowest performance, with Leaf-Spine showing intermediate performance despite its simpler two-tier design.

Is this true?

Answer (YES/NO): NO